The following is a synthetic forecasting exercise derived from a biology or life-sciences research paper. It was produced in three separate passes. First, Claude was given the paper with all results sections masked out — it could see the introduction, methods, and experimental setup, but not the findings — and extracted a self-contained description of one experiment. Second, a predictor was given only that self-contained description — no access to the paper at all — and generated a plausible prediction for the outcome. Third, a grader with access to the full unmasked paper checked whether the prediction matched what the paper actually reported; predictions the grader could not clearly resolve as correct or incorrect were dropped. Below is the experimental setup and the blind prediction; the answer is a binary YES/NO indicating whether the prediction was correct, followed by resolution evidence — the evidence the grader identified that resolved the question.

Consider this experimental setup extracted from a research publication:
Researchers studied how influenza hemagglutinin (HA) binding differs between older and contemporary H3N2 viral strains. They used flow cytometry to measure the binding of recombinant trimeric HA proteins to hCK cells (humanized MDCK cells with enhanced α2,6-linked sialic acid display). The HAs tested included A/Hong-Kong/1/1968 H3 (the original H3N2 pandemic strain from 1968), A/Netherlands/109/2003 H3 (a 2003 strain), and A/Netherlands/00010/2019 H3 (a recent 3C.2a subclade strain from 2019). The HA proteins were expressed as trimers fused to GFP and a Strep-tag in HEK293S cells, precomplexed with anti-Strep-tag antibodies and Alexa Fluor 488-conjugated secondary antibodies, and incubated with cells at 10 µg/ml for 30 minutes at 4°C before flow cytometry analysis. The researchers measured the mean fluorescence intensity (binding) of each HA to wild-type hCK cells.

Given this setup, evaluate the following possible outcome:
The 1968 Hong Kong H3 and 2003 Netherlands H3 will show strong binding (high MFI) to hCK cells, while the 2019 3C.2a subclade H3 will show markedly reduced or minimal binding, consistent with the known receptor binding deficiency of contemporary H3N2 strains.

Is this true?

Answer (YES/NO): NO